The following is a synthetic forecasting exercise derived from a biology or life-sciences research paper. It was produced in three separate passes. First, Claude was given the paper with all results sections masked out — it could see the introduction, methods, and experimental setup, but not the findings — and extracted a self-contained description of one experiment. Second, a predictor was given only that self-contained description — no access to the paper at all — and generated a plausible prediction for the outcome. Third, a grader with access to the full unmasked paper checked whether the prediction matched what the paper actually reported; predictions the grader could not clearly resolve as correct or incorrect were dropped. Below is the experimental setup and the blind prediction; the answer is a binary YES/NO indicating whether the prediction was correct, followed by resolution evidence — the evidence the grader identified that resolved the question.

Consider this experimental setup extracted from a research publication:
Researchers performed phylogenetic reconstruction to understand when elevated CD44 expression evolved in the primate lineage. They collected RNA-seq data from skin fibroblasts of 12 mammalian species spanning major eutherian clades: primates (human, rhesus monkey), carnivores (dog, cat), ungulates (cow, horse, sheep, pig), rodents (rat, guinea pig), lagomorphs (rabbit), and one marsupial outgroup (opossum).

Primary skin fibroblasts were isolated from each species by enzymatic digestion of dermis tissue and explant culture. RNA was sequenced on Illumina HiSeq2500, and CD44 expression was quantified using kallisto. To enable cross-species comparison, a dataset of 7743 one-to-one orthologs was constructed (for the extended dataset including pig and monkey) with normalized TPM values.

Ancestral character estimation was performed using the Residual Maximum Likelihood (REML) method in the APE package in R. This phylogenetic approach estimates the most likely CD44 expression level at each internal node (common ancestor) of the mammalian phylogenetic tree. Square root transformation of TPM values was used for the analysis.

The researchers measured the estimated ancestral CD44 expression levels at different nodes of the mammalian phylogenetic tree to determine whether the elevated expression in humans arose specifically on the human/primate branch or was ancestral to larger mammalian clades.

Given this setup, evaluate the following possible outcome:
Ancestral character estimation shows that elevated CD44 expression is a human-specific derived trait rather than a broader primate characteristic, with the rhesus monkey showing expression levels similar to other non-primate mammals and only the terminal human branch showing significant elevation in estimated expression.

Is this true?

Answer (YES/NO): NO